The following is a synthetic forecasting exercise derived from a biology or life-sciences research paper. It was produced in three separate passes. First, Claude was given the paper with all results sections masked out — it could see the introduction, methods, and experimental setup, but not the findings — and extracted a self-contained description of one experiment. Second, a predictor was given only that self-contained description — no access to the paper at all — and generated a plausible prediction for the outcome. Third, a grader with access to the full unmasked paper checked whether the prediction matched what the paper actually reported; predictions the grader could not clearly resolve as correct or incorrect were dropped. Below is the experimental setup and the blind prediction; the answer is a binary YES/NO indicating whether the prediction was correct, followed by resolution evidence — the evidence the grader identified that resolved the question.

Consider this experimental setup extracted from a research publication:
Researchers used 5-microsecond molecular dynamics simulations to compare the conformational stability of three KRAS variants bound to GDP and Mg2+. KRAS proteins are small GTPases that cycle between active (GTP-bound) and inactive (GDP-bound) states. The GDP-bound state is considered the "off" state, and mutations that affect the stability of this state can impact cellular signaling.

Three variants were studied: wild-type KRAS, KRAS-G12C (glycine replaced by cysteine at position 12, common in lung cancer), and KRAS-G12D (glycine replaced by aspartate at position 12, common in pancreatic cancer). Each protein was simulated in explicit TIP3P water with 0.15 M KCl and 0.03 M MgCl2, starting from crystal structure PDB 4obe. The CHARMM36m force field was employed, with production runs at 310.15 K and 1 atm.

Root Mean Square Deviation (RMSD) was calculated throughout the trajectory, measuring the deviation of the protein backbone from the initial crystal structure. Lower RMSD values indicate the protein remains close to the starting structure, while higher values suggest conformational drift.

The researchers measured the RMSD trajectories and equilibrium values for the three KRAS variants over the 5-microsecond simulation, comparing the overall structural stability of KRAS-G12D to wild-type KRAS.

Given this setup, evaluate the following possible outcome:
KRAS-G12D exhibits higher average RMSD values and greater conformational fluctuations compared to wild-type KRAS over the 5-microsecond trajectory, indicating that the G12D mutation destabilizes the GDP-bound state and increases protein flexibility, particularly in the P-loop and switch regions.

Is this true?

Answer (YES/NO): NO